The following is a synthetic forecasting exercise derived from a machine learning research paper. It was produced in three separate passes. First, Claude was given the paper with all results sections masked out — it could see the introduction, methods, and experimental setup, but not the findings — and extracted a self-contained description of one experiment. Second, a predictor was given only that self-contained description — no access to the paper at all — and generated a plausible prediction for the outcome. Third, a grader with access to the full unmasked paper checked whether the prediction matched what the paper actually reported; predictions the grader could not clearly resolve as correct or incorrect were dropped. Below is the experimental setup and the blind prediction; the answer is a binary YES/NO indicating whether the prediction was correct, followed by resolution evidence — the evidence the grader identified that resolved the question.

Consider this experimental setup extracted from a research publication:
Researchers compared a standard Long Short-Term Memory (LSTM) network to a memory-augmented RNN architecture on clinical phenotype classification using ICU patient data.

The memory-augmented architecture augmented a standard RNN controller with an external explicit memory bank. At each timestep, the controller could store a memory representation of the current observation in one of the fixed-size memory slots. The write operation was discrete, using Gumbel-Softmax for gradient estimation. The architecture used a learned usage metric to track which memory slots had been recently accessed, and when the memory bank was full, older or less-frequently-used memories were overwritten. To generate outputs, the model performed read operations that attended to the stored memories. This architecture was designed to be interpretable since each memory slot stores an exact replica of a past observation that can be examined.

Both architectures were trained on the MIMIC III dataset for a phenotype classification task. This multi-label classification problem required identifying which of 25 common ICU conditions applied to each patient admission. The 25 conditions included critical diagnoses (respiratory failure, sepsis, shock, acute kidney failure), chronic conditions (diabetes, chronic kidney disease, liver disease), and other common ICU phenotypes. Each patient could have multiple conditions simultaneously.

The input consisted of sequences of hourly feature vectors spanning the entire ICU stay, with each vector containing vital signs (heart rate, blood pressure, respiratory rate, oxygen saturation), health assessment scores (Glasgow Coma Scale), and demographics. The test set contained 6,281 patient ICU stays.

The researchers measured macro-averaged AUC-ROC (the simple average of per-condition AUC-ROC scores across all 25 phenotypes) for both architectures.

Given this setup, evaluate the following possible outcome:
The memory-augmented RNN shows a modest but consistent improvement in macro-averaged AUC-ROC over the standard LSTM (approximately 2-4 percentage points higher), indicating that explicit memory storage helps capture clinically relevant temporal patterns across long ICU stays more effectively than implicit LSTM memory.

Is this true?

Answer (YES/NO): NO